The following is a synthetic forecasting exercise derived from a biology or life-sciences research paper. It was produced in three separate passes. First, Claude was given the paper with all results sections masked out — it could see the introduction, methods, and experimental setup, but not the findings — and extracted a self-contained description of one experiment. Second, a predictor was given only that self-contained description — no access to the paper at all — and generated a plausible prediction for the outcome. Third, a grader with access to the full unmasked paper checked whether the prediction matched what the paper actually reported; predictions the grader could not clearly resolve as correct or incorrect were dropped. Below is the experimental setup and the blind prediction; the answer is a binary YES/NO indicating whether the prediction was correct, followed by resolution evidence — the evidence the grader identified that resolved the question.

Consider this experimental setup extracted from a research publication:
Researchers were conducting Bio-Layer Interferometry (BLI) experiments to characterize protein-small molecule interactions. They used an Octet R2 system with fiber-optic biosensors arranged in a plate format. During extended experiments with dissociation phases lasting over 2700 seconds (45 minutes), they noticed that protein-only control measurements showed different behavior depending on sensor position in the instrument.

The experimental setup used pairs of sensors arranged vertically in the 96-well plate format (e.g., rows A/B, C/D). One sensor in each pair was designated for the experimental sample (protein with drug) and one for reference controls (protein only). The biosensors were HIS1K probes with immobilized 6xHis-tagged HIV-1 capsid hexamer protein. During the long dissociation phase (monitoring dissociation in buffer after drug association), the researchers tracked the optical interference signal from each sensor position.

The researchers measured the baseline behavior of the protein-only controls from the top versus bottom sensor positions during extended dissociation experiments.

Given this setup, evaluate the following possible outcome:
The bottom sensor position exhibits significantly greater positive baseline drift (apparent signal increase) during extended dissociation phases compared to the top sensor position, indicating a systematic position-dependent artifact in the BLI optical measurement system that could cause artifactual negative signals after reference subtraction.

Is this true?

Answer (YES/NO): NO